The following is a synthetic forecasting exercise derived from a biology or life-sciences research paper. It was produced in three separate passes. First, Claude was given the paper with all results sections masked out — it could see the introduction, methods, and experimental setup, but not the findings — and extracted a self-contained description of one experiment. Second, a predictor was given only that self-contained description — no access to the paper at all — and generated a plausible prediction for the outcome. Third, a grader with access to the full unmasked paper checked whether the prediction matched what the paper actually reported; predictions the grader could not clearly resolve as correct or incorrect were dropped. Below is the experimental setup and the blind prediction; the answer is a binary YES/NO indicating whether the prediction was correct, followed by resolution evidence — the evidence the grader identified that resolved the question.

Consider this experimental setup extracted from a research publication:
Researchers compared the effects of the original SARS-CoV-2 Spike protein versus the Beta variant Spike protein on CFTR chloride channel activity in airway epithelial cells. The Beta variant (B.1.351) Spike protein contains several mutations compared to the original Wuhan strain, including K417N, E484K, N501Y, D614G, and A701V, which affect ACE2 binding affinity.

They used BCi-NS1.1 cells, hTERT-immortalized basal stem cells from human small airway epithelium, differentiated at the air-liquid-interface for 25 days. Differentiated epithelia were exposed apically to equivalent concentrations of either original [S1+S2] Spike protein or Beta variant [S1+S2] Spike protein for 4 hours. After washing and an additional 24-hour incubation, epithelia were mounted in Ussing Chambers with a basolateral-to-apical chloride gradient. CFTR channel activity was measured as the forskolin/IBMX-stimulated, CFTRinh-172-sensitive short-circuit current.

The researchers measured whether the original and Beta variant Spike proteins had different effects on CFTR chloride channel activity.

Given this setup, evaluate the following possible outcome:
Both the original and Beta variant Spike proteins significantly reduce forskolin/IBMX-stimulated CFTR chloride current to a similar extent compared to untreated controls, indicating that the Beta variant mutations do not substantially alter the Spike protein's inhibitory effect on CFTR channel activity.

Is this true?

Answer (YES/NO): NO